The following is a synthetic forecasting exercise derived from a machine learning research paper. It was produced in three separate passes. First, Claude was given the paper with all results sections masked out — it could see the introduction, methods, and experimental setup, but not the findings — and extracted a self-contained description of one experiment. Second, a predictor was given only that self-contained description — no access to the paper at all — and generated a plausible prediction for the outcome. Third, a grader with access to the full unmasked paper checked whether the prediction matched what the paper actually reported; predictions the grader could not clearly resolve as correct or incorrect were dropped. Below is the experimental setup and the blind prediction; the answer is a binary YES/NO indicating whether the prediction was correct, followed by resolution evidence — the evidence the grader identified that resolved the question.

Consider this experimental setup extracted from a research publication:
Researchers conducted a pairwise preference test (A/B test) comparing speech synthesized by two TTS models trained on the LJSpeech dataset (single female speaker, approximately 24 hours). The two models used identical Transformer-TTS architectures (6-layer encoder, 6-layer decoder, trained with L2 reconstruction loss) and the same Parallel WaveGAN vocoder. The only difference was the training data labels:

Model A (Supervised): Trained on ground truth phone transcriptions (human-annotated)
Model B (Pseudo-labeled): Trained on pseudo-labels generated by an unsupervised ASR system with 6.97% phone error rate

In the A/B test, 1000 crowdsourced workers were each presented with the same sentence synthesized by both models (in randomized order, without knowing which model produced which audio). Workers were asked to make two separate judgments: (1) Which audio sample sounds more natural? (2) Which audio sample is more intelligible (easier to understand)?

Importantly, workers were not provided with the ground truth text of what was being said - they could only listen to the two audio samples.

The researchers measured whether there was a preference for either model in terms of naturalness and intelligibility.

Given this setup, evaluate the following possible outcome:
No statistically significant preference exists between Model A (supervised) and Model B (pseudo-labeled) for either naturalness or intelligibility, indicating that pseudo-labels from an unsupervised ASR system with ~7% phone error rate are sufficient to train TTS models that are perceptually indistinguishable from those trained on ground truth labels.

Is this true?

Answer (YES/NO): NO